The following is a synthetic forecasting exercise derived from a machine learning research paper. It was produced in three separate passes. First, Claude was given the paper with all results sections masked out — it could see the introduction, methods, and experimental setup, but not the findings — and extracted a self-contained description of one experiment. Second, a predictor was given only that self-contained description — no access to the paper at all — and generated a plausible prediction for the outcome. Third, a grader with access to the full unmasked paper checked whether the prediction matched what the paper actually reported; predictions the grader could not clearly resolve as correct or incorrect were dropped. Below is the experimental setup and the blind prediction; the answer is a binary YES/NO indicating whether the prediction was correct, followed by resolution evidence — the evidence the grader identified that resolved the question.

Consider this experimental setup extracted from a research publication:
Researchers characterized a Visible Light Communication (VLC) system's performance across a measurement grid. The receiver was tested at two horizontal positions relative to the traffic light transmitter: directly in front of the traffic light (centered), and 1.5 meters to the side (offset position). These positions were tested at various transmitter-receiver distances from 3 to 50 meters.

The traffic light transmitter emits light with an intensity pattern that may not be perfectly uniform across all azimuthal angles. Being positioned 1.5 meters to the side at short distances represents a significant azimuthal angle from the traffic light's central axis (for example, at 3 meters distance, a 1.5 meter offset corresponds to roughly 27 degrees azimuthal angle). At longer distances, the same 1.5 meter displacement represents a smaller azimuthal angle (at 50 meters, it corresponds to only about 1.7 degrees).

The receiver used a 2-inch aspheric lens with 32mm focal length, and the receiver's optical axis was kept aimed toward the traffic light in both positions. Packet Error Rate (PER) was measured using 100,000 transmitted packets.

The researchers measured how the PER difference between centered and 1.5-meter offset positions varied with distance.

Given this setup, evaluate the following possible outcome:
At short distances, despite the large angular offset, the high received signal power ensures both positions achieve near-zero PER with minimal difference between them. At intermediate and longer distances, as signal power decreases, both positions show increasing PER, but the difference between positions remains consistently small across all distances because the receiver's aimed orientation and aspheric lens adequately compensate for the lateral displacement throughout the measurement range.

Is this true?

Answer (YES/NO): NO